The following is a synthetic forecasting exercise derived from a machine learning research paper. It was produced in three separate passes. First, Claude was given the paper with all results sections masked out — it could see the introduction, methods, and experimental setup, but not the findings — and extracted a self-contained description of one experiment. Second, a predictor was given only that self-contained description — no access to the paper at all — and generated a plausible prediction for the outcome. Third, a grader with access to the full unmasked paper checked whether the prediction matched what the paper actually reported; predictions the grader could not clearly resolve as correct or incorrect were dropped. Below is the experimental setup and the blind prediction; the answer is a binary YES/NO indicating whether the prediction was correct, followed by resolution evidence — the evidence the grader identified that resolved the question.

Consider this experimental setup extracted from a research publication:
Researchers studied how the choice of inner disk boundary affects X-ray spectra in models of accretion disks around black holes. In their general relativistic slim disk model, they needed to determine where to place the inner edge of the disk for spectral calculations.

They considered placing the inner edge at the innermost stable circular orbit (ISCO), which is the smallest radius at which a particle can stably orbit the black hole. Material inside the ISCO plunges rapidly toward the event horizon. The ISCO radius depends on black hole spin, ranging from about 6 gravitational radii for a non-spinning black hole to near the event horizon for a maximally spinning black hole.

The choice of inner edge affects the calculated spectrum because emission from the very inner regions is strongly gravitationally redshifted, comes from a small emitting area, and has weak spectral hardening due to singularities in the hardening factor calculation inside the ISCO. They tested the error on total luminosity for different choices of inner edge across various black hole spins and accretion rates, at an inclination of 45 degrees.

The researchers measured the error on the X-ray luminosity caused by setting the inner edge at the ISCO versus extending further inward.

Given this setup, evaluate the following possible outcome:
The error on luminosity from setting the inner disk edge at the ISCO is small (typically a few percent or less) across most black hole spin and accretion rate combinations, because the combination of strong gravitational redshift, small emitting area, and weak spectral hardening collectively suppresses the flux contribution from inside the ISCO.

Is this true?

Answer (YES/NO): YES